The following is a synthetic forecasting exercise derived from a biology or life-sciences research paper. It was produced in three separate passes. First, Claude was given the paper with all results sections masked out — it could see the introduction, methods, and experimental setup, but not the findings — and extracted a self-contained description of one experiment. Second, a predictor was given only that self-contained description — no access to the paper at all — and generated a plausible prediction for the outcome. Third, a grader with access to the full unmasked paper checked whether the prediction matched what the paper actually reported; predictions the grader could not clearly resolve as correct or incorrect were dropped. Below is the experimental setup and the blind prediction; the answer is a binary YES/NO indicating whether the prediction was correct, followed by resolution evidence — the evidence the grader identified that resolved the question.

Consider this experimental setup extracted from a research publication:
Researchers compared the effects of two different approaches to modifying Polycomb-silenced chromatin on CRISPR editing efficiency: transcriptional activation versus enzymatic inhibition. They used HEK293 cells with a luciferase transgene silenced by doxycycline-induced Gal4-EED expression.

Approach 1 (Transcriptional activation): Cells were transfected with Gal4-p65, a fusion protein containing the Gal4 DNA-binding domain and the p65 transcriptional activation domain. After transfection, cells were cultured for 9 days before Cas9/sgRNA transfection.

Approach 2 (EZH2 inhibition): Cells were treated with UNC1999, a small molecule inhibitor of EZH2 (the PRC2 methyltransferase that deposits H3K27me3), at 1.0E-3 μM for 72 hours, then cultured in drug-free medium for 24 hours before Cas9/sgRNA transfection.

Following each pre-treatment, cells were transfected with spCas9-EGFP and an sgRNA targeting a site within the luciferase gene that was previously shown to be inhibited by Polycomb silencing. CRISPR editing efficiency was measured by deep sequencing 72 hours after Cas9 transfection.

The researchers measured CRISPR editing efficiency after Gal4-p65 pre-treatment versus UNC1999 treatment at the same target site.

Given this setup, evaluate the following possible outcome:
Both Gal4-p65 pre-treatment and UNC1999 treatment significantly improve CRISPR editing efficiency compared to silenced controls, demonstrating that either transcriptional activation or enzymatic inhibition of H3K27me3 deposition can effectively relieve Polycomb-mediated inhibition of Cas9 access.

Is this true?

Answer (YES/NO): NO